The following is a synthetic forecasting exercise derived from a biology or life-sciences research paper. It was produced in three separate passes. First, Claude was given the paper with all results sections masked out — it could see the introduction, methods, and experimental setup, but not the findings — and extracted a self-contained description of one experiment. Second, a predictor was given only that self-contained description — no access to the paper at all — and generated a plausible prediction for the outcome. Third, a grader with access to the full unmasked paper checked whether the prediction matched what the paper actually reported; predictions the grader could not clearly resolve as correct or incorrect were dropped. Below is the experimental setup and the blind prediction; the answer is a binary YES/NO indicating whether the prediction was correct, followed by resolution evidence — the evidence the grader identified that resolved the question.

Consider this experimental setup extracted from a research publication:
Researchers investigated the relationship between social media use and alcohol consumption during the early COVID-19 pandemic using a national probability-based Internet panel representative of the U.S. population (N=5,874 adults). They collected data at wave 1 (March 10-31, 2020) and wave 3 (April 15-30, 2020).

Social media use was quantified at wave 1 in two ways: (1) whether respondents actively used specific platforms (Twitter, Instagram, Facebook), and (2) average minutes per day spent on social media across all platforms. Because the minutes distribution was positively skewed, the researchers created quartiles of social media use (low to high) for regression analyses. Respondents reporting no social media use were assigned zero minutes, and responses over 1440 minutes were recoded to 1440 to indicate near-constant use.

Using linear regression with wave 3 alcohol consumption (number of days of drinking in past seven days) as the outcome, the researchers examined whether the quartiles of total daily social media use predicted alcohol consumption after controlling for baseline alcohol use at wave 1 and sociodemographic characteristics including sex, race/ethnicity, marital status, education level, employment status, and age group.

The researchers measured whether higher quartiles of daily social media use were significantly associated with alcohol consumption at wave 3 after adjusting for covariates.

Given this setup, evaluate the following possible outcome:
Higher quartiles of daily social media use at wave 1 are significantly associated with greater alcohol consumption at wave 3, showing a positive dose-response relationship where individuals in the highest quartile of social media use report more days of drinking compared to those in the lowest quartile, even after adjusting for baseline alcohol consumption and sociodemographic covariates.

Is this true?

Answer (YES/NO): NO